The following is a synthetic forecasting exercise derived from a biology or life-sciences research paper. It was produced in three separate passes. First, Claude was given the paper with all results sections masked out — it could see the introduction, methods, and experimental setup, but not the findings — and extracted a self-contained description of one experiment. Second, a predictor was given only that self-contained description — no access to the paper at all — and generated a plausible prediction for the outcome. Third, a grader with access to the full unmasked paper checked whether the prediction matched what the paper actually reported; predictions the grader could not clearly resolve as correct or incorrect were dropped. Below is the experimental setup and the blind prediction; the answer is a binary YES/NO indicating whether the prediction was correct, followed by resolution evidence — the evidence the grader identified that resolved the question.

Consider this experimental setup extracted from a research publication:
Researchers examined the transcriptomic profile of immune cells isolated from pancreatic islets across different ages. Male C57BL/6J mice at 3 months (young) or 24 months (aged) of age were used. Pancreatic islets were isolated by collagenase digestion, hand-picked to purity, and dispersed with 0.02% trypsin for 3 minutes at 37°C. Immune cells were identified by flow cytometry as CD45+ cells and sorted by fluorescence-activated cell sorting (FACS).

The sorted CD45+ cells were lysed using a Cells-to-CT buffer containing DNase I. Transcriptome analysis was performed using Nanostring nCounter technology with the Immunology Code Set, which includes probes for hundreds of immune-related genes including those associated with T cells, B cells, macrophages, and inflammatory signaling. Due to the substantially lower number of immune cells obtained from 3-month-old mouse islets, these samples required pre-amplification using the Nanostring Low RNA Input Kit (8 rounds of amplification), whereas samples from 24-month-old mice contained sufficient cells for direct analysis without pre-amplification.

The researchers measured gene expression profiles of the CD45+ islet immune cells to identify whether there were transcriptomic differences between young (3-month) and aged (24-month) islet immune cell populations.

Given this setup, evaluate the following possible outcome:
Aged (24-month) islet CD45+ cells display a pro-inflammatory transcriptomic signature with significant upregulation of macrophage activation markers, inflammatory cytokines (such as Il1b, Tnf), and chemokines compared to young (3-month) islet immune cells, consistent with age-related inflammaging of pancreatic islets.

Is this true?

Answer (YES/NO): NO